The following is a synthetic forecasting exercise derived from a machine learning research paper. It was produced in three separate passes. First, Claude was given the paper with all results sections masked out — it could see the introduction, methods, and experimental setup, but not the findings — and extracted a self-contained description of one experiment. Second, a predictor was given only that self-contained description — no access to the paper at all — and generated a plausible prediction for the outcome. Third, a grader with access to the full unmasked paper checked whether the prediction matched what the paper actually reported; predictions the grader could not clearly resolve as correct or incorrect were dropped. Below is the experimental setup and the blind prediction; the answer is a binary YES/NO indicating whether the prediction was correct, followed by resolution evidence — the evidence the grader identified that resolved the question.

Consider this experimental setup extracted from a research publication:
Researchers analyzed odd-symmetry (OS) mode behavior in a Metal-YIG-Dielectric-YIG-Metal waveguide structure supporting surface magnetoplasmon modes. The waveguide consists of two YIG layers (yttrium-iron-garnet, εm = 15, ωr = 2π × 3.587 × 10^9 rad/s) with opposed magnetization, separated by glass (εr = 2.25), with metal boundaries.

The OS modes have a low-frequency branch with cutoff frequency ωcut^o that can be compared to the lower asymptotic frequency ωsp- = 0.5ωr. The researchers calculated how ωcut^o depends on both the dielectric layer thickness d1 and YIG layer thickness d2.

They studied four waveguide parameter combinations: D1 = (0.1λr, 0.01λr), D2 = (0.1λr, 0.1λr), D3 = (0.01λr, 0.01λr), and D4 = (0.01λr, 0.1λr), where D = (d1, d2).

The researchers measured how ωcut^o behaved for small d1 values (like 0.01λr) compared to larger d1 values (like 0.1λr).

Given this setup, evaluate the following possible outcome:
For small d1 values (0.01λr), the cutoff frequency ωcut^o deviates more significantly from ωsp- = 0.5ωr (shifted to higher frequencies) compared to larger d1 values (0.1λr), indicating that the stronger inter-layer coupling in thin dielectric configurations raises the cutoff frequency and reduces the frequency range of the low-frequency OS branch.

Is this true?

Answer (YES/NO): NO